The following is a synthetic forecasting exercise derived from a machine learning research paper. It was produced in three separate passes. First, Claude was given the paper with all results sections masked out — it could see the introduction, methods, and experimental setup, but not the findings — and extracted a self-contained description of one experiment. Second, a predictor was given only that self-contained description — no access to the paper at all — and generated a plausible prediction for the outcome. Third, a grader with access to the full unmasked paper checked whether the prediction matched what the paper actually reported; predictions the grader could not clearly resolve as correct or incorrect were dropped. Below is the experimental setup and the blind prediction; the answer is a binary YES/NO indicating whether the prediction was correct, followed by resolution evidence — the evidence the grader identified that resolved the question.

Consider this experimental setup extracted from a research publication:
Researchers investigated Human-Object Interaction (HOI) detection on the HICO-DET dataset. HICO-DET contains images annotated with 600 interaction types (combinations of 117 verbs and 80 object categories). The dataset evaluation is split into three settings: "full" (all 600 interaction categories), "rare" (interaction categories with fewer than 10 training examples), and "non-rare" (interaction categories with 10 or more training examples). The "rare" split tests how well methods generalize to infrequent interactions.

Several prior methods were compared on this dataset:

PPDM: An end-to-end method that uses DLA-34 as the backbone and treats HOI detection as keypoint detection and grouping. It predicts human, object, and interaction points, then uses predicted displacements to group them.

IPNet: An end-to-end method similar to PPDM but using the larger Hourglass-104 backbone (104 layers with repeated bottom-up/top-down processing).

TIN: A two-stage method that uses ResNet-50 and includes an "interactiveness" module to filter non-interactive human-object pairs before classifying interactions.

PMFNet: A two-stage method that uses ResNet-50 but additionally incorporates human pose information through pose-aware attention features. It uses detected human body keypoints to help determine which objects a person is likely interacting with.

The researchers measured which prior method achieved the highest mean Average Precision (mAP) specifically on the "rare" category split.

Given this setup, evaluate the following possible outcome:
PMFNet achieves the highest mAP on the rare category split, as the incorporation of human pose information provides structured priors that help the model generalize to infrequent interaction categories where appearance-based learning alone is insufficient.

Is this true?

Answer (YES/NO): YES